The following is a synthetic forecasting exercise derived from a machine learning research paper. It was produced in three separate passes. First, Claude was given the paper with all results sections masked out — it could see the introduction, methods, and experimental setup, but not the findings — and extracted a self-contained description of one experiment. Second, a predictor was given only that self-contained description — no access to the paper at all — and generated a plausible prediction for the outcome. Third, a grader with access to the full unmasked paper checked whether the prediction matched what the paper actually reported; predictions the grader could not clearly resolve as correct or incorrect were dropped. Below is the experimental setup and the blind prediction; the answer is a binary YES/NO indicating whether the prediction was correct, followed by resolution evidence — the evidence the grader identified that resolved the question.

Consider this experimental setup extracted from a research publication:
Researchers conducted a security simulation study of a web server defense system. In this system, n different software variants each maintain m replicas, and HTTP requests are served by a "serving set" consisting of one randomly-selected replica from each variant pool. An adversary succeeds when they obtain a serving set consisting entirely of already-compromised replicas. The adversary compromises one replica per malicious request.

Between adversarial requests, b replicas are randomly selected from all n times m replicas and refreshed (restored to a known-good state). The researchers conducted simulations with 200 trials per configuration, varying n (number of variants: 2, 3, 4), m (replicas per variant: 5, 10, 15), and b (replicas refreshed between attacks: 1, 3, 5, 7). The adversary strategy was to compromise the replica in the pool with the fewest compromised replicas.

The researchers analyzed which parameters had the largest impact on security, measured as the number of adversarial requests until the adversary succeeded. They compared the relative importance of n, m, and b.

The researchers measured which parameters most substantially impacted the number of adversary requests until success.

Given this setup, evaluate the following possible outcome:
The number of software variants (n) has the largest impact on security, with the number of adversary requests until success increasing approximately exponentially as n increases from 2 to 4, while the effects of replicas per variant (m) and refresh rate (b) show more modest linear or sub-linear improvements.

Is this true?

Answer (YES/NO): NO